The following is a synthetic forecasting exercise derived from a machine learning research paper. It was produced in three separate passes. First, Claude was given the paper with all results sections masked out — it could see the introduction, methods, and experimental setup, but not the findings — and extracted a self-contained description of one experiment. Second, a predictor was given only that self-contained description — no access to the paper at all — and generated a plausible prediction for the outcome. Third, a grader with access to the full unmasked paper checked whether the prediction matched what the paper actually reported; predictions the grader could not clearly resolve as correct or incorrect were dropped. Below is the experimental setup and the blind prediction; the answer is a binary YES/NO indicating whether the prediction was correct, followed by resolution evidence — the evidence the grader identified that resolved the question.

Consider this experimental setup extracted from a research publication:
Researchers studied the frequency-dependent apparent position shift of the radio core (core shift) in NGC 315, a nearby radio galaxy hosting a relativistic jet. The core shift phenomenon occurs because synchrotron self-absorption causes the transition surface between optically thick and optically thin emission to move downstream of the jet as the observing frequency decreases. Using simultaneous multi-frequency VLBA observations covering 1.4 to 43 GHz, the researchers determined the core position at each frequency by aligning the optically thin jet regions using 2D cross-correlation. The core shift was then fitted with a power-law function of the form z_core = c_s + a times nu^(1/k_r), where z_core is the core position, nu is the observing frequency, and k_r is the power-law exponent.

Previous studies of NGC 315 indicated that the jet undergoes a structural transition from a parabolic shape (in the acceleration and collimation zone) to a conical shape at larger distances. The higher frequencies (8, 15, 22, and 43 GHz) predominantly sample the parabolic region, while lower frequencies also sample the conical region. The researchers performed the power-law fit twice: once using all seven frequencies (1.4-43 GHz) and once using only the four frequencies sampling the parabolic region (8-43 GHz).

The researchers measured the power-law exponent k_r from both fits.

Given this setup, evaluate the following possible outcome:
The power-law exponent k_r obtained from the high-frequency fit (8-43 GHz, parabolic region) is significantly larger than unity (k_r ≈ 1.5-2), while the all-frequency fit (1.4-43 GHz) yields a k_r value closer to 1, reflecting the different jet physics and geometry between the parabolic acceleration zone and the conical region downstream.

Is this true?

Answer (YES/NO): NO